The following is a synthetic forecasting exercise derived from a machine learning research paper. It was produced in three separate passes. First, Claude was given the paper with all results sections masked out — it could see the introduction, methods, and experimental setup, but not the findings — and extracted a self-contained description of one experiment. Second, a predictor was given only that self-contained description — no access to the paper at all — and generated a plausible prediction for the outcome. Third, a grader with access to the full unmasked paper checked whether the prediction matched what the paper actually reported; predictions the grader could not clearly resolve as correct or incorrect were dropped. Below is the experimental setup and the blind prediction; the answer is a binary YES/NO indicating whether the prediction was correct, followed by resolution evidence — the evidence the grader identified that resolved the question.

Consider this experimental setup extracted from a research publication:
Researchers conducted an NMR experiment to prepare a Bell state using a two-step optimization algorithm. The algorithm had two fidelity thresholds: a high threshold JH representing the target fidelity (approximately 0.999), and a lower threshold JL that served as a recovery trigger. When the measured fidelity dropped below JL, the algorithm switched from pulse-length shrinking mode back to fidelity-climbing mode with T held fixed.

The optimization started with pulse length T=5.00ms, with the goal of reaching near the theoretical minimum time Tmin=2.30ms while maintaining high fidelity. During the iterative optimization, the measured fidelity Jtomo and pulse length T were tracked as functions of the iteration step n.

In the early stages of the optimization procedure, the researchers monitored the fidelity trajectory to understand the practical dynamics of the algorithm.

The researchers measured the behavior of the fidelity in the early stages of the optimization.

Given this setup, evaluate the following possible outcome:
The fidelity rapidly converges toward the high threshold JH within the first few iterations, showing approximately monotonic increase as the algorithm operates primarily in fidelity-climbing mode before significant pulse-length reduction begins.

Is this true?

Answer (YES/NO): NO